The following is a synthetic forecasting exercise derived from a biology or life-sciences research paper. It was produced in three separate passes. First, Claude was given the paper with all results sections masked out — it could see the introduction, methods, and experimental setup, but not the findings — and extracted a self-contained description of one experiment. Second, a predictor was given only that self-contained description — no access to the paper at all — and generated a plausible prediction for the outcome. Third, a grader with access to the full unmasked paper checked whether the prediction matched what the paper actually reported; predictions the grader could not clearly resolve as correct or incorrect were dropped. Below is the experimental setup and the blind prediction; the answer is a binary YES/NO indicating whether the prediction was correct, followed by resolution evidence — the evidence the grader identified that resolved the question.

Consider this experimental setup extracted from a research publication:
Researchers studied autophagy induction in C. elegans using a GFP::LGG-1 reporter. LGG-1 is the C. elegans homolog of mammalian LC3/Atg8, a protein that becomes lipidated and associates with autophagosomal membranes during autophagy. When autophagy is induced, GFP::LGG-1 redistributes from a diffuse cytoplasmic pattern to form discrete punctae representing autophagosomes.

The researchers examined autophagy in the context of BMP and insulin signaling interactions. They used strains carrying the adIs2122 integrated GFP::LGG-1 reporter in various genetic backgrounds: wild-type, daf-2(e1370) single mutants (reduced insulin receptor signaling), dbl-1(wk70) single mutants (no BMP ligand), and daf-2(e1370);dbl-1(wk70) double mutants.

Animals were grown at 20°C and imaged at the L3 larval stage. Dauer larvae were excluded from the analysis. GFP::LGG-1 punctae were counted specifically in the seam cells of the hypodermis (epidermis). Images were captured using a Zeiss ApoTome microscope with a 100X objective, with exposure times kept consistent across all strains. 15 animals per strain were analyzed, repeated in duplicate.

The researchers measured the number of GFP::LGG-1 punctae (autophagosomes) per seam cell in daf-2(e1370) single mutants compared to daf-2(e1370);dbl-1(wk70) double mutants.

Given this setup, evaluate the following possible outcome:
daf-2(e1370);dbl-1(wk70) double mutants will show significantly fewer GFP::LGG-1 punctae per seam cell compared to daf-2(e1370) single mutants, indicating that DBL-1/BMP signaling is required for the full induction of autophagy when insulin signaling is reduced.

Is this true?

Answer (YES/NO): YES